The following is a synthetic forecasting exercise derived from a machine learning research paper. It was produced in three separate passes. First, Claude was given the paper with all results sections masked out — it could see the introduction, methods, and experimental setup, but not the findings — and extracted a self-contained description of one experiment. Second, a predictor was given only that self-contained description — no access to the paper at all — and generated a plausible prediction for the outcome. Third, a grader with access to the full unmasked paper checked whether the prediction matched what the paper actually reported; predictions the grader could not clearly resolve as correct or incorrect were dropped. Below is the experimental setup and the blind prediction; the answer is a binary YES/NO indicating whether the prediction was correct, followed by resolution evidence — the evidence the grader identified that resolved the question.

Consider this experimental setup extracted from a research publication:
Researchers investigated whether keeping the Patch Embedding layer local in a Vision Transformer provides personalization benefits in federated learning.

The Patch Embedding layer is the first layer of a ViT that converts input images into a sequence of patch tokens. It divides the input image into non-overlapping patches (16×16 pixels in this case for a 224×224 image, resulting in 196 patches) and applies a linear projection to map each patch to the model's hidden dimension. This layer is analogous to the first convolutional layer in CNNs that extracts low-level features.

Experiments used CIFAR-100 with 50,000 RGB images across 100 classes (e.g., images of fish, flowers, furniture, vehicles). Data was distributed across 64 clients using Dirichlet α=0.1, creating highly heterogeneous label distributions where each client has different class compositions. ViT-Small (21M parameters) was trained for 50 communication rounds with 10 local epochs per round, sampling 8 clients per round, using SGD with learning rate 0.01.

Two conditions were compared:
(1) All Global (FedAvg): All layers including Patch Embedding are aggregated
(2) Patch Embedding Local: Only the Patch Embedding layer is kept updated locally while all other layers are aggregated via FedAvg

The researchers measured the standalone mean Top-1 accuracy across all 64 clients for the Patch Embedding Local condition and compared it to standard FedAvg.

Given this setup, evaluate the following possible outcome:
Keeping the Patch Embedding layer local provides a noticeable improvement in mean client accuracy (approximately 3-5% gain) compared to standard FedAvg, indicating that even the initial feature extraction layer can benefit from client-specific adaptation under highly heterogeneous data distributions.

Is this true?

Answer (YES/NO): YES